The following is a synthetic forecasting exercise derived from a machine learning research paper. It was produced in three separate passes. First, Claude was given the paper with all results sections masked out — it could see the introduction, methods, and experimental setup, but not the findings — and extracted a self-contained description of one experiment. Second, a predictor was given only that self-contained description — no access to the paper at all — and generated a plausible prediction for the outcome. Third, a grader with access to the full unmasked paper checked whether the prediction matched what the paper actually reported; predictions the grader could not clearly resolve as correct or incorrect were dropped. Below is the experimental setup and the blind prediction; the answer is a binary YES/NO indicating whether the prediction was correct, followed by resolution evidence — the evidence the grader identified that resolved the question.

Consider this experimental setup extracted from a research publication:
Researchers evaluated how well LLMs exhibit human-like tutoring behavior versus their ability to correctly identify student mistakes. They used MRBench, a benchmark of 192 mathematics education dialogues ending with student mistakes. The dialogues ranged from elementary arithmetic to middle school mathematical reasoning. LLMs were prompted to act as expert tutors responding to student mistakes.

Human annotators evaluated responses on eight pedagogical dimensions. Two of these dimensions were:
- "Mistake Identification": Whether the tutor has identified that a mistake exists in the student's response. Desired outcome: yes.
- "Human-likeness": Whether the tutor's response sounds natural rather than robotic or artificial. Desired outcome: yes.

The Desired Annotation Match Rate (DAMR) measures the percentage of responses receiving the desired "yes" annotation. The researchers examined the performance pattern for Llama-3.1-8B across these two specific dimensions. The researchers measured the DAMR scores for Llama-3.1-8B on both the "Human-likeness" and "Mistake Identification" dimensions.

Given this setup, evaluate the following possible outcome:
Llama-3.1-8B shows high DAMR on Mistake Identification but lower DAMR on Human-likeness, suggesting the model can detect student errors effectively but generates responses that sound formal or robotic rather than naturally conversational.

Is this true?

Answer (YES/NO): NO